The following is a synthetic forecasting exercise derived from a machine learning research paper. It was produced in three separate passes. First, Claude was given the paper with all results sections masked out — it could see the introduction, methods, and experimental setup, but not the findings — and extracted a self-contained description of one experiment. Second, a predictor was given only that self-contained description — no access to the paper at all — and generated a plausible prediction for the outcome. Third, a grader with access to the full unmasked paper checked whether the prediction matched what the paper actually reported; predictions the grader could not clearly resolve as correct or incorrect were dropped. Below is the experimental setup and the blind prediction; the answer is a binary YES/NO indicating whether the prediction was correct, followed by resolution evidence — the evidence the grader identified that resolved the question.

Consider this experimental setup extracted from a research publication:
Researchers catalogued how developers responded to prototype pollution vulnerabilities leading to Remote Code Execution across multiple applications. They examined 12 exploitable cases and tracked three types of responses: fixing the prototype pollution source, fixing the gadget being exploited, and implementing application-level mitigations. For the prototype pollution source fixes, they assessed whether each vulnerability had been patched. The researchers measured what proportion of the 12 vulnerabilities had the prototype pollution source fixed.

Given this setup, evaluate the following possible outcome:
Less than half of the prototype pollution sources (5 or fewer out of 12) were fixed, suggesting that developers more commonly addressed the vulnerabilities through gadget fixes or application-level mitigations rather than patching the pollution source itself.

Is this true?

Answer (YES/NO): NO